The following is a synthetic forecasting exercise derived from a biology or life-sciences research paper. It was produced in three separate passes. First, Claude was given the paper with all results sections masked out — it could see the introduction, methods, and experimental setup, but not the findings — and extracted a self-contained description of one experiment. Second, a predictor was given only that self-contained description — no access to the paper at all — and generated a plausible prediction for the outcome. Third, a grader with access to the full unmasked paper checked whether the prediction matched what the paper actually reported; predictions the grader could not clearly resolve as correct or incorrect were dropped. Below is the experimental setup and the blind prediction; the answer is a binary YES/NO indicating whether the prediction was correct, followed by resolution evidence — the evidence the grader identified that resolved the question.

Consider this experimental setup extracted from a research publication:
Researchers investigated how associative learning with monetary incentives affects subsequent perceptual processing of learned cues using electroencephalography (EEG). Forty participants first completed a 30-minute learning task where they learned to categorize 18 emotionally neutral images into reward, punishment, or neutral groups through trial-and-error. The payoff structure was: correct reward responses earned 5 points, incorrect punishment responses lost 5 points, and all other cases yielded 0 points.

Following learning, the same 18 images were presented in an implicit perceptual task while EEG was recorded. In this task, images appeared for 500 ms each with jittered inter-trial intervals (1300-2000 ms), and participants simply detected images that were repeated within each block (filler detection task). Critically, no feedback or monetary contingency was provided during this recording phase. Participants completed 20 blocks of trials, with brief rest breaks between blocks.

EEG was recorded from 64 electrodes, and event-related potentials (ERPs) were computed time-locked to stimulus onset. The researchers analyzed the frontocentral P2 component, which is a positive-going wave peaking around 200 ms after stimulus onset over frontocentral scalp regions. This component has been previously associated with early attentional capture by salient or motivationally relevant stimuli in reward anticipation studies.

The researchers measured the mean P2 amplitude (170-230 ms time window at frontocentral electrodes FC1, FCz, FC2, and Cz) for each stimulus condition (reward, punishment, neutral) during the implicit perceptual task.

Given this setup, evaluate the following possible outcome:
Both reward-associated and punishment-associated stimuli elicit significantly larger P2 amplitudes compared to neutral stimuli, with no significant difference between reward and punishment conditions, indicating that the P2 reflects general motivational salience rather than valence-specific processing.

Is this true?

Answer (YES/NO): NO